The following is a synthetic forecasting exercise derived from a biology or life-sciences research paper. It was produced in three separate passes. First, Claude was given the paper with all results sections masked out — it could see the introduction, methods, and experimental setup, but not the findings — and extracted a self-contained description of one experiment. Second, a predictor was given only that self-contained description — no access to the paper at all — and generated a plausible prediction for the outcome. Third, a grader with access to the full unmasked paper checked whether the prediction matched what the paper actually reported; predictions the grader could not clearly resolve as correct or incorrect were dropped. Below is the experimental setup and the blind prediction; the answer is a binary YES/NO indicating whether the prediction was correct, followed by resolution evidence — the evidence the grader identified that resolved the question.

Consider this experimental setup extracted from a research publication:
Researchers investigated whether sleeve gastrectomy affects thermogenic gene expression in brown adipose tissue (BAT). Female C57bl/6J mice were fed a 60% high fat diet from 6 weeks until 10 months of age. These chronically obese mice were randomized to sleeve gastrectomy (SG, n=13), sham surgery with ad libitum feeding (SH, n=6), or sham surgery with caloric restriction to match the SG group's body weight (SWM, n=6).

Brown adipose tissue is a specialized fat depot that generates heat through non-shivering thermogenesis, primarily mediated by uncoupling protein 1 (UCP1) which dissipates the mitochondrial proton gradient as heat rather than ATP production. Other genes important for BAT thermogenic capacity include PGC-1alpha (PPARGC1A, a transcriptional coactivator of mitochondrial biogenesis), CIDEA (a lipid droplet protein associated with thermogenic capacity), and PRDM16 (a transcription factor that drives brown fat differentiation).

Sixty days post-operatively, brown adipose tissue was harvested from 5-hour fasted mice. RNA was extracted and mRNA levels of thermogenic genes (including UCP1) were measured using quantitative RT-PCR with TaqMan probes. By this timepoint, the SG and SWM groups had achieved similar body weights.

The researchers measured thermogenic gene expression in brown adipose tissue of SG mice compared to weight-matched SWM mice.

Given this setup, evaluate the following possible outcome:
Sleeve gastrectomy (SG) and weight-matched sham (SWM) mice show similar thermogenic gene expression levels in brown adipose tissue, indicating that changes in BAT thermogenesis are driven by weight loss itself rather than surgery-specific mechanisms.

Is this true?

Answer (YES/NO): NO